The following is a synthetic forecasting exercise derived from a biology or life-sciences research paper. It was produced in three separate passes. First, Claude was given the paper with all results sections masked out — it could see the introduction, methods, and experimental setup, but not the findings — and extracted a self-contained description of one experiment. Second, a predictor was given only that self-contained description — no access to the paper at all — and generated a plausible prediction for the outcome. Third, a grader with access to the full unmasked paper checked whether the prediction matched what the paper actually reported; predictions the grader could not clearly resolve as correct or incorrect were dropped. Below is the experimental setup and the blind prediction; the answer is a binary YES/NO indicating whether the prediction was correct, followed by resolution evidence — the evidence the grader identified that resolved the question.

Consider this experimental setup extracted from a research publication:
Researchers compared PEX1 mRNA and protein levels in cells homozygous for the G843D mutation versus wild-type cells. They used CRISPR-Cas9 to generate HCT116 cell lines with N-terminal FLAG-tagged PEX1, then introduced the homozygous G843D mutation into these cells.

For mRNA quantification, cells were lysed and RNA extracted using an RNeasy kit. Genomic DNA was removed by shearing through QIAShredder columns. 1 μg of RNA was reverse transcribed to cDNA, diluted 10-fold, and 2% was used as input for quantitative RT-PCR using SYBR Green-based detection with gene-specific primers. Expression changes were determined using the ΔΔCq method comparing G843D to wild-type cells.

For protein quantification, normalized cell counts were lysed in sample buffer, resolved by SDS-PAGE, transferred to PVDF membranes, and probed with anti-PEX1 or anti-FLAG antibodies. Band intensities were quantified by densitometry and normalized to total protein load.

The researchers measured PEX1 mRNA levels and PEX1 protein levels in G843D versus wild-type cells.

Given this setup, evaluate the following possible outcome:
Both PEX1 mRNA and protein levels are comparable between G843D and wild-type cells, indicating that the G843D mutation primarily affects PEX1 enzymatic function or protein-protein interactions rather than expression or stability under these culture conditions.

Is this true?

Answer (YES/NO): NO